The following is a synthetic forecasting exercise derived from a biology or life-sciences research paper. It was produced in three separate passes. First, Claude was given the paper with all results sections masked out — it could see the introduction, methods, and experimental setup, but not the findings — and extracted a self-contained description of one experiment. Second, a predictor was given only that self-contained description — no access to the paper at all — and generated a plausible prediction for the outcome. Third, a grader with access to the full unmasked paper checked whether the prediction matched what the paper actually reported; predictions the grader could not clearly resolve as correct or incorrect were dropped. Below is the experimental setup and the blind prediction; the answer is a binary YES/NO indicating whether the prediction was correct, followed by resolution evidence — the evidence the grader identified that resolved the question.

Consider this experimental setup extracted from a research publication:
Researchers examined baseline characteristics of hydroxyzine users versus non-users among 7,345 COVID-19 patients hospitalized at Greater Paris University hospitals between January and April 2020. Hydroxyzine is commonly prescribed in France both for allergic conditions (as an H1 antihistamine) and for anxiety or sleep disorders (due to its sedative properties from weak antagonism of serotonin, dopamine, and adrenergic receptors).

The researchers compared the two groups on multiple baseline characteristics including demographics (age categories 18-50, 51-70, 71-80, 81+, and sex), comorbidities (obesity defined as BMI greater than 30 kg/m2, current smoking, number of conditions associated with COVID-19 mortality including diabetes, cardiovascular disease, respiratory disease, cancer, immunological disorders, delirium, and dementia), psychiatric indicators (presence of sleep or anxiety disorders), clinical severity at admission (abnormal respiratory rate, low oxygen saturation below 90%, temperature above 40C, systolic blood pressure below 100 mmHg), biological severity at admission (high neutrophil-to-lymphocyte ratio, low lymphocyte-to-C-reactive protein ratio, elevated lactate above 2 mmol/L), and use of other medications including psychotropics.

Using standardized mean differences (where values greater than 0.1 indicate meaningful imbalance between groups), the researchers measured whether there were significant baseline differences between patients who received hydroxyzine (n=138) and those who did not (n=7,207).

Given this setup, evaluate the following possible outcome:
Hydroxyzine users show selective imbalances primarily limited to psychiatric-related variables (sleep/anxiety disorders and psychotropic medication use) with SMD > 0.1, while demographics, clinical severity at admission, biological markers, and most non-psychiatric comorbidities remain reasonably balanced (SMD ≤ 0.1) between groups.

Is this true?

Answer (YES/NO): NO